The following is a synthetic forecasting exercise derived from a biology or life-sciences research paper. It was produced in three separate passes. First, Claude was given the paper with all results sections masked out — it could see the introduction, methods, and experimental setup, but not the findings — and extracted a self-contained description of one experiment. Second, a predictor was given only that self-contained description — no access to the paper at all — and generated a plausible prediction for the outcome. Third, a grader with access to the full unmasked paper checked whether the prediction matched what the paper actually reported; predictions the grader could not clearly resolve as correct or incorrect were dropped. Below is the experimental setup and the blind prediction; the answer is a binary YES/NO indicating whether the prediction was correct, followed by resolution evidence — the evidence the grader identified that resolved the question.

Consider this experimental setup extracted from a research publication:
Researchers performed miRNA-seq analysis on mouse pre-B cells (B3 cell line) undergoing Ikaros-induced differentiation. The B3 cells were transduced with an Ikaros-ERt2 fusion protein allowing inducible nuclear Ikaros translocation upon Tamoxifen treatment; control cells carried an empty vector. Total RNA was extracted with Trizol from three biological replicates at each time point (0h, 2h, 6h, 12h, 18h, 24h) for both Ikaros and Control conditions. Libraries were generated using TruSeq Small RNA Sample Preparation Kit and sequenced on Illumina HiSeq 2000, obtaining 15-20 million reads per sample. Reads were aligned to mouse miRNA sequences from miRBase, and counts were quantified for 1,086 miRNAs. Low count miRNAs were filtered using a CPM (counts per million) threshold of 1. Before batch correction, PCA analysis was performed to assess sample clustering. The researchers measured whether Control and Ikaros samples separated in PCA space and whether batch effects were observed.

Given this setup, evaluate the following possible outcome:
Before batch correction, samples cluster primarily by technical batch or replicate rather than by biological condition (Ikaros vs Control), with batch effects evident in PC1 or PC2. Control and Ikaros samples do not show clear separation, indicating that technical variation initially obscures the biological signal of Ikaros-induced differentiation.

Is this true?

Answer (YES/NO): NO